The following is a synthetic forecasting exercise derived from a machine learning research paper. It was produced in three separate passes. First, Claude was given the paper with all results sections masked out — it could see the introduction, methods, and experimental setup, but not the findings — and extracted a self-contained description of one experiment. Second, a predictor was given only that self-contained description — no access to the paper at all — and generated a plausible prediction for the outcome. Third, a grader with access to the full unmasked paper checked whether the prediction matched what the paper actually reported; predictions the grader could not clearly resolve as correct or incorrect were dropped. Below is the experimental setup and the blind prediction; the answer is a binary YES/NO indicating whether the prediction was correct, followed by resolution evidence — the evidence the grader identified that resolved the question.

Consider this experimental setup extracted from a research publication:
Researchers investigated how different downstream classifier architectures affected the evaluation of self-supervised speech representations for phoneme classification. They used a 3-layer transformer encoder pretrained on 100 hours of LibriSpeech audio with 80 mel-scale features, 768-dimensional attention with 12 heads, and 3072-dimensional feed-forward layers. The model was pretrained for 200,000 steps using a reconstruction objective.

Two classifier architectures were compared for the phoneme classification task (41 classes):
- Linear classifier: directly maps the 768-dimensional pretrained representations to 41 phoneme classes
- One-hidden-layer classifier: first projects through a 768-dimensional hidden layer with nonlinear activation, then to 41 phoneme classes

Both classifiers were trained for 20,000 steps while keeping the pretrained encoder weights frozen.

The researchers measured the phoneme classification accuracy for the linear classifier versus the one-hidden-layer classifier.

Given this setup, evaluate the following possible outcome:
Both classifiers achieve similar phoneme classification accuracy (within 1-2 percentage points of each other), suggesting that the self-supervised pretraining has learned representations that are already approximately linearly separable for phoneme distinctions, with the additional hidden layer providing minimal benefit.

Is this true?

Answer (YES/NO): NO